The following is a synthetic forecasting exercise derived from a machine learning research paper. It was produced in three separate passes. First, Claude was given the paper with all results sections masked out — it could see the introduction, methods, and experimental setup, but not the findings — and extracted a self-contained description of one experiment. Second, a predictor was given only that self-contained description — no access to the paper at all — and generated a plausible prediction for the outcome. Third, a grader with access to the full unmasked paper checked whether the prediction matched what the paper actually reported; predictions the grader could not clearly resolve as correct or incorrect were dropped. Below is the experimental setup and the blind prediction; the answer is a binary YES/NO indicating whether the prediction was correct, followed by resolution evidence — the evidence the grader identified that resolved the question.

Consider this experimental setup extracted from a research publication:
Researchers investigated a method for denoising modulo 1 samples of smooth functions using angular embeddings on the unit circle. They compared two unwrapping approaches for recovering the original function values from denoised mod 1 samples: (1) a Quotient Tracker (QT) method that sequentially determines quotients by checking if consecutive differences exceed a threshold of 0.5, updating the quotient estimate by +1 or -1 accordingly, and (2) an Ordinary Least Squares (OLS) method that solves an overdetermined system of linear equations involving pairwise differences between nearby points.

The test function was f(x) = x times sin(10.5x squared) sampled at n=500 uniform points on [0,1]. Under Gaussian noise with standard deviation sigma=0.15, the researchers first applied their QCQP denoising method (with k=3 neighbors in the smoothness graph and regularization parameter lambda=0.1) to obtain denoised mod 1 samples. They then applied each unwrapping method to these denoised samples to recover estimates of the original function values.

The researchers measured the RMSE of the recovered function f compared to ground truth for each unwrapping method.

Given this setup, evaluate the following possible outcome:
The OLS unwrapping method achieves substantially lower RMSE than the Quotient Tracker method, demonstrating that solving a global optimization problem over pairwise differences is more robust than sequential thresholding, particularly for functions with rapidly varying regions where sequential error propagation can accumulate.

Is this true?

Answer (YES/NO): YES